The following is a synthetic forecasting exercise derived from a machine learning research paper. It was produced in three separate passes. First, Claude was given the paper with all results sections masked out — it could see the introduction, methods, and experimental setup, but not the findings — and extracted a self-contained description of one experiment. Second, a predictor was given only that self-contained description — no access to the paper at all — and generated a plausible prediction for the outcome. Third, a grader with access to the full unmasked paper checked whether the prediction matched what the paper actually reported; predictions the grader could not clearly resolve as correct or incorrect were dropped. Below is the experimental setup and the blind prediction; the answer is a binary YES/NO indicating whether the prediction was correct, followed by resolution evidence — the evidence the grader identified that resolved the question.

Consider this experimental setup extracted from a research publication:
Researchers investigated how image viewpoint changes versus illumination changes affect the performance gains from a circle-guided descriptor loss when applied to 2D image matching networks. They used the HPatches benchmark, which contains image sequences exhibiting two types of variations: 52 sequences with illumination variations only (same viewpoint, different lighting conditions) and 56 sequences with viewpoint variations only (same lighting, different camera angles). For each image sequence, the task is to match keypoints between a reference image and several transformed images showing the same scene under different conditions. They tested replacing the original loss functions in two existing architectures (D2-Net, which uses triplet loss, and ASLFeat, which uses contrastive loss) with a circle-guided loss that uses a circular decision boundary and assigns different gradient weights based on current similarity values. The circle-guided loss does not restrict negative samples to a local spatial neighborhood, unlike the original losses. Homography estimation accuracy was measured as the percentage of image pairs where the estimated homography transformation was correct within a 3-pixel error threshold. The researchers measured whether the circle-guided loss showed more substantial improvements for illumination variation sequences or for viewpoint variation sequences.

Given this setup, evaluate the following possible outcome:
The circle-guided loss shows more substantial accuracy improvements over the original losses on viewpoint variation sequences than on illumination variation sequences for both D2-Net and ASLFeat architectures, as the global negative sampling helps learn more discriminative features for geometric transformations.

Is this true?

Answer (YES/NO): NO